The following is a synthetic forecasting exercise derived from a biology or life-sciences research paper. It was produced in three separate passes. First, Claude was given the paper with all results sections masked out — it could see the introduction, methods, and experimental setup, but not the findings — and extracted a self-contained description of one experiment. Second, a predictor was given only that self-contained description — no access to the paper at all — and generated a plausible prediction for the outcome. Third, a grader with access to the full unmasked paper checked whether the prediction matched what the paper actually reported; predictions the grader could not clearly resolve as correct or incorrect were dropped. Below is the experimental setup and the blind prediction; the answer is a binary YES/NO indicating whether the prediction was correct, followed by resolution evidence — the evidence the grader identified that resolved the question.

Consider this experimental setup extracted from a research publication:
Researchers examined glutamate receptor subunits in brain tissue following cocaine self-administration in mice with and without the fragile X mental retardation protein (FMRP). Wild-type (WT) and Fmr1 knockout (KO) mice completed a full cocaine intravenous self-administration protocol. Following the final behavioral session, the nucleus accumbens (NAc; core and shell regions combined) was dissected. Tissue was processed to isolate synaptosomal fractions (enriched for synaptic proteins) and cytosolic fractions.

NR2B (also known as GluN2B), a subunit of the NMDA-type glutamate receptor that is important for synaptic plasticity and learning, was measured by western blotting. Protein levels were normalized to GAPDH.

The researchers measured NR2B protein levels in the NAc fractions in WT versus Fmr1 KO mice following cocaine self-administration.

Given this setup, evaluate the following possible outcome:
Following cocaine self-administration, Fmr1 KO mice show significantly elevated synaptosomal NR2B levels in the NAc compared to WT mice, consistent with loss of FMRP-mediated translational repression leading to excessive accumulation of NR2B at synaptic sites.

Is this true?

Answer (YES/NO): NO